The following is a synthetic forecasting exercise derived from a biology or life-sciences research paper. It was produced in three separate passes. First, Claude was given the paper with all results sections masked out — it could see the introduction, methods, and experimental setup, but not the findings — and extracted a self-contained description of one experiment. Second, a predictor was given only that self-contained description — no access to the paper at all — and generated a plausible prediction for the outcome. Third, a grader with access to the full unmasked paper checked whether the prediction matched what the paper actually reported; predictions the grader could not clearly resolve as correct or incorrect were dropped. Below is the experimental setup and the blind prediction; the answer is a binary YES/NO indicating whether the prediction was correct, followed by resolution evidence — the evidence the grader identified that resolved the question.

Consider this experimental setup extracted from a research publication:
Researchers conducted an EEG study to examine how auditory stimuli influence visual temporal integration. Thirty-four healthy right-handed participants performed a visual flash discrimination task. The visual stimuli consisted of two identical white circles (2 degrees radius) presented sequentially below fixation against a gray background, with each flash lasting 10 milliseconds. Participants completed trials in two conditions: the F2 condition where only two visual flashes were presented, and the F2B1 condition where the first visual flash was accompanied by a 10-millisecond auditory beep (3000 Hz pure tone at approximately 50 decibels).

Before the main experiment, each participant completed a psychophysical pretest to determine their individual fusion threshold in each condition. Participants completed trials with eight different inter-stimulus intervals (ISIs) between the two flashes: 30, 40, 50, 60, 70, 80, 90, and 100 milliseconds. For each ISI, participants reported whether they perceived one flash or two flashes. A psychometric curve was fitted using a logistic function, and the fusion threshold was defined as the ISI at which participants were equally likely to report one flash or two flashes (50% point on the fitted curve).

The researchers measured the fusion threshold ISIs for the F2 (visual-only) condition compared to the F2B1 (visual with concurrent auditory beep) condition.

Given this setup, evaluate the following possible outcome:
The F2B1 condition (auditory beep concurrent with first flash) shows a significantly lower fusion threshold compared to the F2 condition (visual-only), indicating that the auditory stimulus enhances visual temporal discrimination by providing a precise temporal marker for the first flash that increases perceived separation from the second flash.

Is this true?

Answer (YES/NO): NO